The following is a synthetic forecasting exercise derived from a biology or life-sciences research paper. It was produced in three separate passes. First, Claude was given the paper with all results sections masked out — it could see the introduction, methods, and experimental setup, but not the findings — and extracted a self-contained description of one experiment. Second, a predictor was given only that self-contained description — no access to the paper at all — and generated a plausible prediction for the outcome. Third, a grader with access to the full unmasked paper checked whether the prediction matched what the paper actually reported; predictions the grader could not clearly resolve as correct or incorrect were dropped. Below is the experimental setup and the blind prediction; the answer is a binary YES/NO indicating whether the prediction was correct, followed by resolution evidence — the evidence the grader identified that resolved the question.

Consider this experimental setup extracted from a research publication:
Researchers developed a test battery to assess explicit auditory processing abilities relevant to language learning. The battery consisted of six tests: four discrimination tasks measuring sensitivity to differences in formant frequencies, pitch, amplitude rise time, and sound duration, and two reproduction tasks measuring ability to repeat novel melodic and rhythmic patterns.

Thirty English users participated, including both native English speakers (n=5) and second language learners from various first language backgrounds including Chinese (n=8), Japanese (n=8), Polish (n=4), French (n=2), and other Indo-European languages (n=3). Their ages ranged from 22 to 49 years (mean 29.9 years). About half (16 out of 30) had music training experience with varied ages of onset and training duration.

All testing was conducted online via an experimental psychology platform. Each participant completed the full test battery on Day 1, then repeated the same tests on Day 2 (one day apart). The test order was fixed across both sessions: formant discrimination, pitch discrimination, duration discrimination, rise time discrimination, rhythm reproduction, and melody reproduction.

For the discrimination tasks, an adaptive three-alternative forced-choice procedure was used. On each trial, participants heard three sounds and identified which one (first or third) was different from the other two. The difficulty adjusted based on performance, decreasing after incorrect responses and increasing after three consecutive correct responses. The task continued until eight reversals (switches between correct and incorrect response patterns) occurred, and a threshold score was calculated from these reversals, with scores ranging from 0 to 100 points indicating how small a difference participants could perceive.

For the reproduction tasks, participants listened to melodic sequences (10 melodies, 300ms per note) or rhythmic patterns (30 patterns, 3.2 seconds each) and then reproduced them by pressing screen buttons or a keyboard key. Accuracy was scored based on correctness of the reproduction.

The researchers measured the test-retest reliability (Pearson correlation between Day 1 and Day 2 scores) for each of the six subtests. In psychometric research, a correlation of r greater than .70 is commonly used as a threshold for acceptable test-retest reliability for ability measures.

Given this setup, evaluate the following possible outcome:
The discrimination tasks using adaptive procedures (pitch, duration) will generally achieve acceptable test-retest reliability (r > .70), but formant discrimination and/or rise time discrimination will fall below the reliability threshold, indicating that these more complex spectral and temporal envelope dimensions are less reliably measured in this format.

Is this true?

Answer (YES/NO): NO